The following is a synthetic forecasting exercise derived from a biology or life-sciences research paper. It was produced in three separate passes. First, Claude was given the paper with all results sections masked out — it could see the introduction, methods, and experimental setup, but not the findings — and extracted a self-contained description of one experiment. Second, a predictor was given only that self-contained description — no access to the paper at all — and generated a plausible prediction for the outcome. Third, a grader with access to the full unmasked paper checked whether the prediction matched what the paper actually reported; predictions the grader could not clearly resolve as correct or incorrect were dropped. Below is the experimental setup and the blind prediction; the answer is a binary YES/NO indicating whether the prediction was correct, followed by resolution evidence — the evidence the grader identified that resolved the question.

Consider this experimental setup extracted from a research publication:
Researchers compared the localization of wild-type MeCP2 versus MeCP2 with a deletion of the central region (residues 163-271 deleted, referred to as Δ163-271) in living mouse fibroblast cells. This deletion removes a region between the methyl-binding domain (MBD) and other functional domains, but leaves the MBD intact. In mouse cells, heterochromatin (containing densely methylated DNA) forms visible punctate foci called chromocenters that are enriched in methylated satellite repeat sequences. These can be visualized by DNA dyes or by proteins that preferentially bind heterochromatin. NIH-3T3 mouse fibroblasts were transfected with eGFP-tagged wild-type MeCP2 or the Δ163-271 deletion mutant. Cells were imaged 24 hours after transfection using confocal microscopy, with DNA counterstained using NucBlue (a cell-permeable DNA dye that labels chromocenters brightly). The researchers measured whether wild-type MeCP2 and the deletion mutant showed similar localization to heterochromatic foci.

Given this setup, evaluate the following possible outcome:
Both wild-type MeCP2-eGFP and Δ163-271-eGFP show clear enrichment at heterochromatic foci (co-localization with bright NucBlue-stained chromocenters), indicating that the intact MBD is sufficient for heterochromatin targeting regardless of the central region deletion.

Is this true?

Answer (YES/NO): YES